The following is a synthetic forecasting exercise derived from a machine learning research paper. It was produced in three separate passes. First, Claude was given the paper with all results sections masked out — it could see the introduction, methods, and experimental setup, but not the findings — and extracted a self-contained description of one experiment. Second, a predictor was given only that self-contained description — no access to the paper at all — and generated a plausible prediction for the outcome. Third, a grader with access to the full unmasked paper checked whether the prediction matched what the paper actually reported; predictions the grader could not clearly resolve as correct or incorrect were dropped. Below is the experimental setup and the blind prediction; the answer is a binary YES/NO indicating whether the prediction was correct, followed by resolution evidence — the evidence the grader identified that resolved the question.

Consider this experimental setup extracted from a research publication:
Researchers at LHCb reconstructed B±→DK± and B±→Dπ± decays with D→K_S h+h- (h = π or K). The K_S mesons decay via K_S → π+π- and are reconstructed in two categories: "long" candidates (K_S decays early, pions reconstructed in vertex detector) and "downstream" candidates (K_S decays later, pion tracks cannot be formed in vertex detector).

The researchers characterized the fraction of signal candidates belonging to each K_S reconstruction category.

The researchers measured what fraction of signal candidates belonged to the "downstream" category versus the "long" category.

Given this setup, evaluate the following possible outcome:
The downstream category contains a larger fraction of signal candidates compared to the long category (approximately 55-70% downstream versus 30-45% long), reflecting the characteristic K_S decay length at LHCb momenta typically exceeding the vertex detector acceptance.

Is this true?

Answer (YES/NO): YES